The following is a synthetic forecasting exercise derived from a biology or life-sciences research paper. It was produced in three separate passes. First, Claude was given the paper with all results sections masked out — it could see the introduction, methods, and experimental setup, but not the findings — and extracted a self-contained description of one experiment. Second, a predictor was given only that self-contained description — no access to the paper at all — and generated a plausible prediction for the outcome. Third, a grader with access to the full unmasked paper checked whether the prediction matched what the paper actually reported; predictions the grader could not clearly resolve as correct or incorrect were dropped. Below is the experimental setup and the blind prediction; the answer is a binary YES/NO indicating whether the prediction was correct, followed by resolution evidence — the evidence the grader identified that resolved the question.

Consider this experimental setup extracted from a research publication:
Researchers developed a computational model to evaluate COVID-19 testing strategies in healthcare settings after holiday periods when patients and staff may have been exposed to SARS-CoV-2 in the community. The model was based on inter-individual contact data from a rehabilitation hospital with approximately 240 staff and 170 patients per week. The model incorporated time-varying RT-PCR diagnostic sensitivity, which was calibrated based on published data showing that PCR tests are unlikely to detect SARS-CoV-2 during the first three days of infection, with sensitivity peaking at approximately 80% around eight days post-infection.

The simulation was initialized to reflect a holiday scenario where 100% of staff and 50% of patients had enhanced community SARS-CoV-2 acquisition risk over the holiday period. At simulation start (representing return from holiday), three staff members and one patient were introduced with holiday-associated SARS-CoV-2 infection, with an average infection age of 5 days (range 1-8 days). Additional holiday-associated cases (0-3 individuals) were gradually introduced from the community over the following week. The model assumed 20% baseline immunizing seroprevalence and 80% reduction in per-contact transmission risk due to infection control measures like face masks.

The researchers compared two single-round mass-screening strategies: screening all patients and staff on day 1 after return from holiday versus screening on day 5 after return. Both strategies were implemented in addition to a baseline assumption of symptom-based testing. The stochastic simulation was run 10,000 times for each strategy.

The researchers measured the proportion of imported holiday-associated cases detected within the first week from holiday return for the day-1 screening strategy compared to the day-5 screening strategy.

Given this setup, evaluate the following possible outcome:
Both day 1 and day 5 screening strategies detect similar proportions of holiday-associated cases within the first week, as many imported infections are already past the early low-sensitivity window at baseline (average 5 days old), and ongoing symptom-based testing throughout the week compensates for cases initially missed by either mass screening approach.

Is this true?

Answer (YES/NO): NO